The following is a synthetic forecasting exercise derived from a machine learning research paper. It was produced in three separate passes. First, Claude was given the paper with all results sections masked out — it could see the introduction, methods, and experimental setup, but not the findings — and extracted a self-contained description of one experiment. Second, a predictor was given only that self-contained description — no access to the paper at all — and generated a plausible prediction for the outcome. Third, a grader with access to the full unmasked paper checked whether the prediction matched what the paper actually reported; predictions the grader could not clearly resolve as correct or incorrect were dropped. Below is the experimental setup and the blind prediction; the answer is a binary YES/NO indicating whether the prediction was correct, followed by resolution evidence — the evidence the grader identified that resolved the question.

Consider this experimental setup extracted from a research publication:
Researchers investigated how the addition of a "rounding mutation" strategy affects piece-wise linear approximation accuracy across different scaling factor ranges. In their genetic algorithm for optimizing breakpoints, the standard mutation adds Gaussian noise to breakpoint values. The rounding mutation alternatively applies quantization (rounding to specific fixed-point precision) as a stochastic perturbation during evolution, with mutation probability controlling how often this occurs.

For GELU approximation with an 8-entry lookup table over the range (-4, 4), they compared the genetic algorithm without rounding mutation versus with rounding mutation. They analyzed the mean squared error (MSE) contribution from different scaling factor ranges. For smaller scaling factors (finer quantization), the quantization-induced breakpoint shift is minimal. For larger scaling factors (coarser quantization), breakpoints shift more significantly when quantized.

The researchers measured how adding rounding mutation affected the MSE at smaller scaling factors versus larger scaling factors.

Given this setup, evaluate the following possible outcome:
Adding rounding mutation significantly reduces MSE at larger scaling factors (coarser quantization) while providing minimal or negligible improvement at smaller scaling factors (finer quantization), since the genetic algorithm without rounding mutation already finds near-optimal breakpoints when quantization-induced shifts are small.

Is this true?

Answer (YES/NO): NO